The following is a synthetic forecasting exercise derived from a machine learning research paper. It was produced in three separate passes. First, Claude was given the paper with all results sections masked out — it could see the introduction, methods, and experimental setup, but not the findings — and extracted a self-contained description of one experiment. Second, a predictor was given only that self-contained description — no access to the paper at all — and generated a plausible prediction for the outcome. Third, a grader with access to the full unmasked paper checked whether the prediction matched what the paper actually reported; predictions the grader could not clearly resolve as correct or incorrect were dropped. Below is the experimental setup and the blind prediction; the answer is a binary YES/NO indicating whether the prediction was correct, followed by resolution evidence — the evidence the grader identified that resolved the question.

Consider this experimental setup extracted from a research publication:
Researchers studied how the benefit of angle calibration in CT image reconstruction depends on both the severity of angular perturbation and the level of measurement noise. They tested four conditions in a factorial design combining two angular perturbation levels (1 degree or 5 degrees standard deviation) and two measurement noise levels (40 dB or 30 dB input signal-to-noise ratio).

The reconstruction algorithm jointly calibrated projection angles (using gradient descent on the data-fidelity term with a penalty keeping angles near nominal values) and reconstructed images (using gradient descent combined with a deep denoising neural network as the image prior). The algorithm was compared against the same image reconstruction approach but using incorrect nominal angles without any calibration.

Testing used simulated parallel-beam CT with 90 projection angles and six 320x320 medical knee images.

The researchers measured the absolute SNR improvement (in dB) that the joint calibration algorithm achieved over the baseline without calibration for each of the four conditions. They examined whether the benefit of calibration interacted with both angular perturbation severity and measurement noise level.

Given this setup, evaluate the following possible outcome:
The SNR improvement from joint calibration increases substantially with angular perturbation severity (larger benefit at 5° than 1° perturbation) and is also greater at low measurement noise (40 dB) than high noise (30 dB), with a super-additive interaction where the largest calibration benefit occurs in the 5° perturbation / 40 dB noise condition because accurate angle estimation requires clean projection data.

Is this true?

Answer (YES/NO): NO